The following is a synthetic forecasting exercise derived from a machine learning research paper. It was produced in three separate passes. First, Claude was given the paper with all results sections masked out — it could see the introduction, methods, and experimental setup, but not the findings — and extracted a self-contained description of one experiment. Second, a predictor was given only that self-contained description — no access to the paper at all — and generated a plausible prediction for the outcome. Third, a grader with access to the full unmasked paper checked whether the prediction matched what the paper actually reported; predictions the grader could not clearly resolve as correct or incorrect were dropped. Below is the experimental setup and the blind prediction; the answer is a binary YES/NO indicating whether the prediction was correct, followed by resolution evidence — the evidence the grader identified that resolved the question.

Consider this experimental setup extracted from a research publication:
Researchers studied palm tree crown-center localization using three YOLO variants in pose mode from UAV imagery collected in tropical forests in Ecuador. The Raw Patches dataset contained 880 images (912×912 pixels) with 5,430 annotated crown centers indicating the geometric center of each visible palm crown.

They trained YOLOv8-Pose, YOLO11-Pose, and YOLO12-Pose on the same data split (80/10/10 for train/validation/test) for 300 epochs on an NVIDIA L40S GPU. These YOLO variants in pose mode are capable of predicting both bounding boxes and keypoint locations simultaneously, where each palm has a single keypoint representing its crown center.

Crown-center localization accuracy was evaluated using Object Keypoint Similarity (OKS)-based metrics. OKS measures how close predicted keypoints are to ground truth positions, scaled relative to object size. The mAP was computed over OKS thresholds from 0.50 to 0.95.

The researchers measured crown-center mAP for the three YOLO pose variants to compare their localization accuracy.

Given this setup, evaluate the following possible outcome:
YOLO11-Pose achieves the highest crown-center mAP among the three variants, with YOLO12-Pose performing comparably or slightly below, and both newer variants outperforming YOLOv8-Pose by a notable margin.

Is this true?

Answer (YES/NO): NO